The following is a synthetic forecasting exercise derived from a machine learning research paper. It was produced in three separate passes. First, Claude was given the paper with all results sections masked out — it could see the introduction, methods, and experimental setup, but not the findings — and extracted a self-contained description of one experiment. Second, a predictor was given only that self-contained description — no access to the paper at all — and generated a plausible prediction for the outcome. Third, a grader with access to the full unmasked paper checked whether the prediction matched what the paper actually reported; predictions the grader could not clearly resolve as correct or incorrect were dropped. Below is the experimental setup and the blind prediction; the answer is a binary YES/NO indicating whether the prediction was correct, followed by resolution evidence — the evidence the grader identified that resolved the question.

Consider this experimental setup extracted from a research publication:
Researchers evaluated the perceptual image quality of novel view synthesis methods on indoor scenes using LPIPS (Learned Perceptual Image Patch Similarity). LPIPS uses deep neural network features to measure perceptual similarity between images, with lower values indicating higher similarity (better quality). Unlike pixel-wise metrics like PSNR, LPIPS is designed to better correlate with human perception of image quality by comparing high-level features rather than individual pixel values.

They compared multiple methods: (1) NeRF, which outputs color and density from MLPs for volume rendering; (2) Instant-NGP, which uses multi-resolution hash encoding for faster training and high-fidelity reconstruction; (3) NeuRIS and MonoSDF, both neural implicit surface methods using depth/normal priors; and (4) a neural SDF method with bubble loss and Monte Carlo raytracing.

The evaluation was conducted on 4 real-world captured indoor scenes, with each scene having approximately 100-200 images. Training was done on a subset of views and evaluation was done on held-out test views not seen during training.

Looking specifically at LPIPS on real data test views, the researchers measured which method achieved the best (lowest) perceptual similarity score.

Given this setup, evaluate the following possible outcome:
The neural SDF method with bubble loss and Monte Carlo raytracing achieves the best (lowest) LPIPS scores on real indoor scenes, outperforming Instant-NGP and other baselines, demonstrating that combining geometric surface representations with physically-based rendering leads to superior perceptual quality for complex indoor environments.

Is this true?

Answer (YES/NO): NO